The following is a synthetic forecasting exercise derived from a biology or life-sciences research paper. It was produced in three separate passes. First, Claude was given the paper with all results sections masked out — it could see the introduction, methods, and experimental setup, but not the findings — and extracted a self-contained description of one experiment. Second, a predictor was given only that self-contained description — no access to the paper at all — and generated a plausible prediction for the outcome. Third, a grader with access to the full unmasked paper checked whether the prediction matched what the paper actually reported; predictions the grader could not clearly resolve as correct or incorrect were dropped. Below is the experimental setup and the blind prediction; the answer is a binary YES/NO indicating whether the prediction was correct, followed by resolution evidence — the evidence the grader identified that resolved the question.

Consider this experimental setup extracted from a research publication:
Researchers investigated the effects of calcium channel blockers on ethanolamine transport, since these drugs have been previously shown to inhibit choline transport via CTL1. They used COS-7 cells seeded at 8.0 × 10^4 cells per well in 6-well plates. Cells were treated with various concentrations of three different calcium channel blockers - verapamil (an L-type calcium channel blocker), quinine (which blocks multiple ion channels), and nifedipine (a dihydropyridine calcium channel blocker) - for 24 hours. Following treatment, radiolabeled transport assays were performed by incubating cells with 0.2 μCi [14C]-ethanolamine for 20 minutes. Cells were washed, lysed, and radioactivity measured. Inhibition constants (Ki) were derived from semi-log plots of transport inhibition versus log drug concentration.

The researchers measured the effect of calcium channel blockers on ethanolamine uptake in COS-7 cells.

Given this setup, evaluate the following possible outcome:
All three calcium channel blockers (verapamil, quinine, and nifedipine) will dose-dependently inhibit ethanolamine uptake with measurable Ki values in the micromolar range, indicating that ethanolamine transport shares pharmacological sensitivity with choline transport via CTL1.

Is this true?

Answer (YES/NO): YES